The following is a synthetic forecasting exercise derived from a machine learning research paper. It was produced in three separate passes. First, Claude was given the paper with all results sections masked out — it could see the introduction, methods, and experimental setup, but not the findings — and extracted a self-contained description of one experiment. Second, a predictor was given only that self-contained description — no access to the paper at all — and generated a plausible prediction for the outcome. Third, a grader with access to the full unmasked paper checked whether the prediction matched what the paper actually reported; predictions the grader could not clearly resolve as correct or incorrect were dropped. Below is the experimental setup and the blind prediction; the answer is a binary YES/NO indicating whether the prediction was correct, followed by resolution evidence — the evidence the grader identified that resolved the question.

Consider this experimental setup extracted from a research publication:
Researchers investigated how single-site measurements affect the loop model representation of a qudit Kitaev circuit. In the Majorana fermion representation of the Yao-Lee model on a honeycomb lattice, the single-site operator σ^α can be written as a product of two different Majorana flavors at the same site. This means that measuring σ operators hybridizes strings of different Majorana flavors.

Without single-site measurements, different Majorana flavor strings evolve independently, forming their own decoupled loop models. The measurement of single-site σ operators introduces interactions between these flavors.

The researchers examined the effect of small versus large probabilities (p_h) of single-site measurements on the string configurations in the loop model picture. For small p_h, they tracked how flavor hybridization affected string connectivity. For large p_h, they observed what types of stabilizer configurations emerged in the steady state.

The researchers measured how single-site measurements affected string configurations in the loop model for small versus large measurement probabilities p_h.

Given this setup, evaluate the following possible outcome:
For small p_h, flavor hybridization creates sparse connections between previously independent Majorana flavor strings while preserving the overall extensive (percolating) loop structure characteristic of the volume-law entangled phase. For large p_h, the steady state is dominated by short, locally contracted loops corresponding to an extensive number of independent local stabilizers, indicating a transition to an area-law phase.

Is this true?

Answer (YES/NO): NO